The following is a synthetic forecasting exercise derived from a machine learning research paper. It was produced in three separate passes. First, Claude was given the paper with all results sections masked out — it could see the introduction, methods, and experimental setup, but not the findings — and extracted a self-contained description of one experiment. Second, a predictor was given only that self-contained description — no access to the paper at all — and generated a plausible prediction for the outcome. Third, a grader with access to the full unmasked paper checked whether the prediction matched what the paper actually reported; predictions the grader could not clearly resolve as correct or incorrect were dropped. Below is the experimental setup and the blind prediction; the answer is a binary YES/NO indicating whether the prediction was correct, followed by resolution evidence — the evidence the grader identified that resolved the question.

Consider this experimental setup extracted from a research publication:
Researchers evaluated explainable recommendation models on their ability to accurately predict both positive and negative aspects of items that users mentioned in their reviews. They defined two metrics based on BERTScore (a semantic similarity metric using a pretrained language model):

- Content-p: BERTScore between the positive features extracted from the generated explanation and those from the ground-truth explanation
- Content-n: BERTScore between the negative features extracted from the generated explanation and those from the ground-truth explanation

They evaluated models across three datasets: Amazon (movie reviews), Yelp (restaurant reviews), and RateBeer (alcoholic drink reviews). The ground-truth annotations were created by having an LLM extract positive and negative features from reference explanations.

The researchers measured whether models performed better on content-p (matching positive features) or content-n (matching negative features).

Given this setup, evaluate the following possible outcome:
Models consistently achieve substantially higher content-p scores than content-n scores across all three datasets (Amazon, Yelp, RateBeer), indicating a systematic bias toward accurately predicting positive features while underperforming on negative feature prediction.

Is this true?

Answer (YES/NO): NO